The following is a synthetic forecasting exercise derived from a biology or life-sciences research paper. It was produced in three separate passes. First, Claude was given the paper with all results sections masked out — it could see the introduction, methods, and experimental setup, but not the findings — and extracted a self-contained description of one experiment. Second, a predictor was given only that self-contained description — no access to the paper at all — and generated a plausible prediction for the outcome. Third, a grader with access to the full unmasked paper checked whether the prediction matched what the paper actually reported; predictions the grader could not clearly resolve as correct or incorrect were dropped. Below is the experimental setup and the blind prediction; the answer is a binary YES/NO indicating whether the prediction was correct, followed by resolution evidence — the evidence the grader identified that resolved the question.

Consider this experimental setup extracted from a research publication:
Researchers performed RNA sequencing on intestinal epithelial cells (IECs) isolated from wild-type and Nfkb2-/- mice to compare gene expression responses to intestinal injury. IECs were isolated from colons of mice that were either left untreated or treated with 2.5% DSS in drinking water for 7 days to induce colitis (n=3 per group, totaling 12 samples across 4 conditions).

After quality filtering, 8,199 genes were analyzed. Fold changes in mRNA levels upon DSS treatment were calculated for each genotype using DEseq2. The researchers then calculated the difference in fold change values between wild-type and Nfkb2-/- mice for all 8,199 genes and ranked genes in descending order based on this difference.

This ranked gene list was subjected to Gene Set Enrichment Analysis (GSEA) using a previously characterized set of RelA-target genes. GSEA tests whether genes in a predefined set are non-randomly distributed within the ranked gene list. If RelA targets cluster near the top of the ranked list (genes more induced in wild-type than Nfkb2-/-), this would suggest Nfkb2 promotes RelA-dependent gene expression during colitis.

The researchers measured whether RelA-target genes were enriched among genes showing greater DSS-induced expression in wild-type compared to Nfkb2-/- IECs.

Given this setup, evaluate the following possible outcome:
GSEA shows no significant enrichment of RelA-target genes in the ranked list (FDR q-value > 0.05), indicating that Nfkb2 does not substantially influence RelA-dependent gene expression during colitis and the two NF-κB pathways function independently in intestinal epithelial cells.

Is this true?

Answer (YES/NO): NO